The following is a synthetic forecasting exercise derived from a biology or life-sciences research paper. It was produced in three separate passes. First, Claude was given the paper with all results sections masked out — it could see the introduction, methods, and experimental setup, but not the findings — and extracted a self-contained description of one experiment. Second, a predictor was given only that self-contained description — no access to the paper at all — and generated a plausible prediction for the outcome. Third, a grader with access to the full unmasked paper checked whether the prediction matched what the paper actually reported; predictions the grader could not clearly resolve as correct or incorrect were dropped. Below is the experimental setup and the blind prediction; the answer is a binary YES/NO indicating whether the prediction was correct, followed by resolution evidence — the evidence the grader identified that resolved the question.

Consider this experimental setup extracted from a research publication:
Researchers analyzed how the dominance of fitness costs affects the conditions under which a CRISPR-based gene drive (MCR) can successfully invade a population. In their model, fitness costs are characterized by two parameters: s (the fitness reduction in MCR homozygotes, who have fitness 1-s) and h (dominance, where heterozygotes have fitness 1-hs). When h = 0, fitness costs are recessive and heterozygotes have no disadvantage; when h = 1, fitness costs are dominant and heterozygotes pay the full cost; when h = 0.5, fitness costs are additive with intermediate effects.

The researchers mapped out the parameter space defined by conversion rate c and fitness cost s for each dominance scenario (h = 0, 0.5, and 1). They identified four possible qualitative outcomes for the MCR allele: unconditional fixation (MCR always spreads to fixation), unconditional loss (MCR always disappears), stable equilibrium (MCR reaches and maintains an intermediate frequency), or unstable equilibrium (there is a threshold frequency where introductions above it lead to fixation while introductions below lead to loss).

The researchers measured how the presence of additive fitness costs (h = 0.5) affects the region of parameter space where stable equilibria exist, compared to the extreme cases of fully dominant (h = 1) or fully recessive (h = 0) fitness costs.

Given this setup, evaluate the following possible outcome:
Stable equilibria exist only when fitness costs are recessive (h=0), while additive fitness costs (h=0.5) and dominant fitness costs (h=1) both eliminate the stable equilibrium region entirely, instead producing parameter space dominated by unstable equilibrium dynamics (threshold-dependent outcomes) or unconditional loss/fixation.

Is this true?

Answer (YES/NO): YES